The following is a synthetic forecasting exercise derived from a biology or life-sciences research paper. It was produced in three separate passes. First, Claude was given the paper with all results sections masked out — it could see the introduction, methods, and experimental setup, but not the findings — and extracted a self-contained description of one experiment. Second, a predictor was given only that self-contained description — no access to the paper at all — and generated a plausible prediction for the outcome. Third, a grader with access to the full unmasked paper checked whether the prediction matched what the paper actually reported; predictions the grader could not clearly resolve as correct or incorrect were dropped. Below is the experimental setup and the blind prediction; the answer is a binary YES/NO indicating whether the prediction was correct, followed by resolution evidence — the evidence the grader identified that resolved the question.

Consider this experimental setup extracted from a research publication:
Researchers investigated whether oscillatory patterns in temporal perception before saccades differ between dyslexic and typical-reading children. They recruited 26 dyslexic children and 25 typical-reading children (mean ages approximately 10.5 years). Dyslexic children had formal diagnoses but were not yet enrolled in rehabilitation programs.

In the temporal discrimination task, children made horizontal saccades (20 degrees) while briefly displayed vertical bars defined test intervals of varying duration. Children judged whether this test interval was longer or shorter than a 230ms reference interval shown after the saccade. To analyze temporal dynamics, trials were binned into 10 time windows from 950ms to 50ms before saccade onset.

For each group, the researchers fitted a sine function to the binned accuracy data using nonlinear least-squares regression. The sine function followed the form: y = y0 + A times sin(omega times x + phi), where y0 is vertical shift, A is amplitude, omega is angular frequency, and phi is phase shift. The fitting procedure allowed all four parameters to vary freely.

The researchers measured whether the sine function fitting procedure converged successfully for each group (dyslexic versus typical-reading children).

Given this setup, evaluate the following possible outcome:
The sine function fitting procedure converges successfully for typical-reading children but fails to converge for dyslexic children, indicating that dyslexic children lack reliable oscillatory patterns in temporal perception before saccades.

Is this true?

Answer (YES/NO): YES